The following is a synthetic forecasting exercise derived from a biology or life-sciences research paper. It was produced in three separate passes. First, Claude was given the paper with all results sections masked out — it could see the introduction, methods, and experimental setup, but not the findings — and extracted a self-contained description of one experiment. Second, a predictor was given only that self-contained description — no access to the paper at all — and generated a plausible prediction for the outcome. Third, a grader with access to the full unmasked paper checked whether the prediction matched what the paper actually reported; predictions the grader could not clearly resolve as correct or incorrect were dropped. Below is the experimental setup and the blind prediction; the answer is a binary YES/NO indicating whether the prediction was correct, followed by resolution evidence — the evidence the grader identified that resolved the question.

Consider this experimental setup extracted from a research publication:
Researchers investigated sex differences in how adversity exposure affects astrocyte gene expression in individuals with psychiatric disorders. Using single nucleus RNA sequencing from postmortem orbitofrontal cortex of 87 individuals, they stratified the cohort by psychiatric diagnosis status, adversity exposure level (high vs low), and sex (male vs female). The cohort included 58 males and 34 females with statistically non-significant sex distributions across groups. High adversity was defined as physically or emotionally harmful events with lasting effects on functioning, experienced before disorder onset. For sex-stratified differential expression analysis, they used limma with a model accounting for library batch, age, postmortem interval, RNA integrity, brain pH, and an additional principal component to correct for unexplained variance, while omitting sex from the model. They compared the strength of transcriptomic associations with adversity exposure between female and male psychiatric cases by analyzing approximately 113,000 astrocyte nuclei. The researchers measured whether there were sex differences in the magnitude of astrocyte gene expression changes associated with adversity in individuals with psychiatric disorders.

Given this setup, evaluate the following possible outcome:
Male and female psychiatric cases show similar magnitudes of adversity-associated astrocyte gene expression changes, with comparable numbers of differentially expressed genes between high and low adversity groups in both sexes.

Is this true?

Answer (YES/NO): NO